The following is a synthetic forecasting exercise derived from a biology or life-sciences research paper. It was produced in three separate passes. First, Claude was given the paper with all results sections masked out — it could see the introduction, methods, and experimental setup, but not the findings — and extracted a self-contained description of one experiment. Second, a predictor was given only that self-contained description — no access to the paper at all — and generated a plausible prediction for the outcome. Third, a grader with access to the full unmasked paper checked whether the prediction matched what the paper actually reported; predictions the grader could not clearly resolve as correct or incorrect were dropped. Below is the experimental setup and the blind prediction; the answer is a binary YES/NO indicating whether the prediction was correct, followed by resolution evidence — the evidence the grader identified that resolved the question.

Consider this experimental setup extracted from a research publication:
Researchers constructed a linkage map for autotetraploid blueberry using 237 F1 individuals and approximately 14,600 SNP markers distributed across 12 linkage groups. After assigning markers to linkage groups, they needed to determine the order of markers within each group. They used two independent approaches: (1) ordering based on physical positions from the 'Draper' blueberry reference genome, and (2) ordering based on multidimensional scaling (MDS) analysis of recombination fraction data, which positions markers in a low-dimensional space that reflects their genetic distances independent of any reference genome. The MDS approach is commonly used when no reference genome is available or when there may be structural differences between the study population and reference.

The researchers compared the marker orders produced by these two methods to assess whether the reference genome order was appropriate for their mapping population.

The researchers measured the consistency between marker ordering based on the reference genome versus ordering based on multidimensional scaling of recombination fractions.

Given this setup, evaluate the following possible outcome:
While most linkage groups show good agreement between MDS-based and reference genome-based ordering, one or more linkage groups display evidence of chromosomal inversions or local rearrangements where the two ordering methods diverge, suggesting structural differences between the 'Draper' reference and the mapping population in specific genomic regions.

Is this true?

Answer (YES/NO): YES